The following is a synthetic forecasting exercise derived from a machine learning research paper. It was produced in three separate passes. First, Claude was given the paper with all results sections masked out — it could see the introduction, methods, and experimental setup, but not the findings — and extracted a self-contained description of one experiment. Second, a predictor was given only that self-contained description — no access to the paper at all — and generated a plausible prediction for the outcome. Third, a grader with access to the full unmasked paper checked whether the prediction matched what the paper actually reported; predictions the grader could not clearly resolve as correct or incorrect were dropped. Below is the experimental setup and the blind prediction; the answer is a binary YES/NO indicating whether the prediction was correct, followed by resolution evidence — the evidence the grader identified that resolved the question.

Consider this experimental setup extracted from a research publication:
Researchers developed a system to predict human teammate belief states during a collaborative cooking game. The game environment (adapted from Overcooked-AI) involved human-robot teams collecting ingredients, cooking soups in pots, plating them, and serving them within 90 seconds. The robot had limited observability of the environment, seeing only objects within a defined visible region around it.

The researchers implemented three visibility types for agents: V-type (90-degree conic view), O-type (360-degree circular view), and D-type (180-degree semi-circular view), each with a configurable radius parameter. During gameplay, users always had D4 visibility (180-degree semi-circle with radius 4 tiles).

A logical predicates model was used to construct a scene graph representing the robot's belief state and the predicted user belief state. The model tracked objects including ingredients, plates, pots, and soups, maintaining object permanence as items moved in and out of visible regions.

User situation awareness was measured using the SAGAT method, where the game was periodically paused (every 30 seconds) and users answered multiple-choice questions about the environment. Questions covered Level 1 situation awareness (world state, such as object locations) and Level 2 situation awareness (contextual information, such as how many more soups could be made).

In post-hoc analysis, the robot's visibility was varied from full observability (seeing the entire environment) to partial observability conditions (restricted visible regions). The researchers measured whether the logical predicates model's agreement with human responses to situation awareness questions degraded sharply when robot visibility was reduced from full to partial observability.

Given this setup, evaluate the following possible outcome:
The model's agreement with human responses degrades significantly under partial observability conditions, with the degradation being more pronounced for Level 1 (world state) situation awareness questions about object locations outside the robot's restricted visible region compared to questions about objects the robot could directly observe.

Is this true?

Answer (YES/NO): NO